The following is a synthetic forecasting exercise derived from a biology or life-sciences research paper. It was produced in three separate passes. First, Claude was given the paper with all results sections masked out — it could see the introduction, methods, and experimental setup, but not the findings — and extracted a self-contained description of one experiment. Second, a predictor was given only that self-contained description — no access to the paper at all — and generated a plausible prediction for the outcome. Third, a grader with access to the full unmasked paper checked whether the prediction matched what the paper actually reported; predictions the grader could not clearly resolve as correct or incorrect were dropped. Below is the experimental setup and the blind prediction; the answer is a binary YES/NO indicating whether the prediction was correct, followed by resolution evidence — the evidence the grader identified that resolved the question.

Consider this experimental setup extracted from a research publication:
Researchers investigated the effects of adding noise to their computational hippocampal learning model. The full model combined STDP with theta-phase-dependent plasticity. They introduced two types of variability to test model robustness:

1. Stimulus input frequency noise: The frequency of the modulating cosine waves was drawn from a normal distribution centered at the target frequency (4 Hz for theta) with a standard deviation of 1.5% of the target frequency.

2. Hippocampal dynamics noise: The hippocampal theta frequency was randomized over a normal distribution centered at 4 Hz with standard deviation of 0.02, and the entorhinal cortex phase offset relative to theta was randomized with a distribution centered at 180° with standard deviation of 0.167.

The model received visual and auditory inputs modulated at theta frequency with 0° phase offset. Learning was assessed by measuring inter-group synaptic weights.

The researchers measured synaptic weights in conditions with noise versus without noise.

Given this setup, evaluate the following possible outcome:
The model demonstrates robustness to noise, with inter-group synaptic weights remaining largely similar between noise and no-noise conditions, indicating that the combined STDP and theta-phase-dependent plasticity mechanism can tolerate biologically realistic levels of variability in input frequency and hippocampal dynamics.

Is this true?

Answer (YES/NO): NO